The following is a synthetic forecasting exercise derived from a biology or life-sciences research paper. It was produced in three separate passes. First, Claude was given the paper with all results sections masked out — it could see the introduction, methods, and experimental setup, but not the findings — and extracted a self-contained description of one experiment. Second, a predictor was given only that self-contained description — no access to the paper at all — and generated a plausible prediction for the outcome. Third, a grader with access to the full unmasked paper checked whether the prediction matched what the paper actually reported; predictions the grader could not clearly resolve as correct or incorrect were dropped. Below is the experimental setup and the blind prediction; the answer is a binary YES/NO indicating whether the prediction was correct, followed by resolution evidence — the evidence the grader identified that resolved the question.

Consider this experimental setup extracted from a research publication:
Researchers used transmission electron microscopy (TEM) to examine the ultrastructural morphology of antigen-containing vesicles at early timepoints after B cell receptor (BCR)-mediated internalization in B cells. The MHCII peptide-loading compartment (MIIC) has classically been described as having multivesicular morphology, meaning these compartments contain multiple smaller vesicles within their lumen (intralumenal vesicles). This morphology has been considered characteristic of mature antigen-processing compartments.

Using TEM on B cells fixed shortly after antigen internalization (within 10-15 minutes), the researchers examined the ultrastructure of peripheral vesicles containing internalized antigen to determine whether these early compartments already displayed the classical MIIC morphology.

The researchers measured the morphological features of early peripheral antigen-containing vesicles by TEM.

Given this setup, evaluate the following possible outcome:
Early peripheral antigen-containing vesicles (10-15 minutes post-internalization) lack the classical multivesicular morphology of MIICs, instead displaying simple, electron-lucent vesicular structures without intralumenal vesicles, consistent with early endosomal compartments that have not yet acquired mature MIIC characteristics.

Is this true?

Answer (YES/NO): NO